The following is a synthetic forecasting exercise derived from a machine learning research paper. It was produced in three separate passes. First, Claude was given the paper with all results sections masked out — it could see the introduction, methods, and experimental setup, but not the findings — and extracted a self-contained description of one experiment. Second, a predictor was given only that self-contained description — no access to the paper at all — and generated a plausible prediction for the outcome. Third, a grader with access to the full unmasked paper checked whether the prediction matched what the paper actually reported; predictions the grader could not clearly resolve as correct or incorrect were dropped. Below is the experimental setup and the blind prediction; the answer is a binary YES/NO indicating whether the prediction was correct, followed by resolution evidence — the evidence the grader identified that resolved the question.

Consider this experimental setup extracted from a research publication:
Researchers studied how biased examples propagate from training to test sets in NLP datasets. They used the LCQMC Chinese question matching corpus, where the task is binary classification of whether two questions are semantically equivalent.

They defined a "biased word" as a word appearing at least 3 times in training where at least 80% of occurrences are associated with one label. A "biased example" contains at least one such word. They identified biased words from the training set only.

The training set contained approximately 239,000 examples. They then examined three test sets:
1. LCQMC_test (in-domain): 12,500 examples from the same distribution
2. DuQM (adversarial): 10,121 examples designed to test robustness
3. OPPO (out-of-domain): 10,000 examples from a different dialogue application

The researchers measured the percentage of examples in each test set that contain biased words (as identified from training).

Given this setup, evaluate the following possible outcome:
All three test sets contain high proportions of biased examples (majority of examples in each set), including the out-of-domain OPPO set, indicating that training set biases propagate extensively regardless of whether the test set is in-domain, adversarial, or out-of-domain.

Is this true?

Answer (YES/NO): NO